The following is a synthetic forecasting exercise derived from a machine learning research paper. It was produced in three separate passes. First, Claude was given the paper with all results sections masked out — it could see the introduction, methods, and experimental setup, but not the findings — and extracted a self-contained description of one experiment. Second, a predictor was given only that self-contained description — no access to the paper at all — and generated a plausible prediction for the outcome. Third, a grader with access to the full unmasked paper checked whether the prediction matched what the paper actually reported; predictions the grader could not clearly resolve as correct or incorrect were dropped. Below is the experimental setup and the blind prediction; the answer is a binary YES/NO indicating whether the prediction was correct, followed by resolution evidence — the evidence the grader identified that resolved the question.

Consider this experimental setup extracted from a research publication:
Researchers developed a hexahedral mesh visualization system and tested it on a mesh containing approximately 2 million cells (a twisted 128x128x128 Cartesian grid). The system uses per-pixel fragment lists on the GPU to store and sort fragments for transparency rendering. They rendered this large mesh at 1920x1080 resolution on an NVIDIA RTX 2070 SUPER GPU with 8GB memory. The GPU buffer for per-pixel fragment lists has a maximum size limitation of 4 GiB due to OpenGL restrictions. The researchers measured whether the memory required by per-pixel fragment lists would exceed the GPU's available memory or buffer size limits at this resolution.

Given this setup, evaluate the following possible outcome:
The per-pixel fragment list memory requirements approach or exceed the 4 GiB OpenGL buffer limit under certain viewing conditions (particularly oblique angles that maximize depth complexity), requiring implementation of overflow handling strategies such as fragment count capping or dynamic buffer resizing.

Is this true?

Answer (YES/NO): NO